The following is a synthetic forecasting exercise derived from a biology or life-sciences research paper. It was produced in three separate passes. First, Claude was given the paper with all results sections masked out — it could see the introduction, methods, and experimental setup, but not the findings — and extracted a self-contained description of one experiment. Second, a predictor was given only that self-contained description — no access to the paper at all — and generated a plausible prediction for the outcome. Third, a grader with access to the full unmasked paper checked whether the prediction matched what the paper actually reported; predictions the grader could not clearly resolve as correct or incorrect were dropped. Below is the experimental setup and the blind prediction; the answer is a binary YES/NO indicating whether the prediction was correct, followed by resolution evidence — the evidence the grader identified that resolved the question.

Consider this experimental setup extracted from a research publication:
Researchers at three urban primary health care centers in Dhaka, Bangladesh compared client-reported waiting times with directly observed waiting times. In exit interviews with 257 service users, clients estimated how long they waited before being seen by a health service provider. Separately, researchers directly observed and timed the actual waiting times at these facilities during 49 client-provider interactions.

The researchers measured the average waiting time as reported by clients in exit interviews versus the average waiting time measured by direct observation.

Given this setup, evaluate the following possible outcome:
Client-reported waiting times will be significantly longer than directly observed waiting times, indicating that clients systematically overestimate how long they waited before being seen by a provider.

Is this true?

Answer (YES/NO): NO